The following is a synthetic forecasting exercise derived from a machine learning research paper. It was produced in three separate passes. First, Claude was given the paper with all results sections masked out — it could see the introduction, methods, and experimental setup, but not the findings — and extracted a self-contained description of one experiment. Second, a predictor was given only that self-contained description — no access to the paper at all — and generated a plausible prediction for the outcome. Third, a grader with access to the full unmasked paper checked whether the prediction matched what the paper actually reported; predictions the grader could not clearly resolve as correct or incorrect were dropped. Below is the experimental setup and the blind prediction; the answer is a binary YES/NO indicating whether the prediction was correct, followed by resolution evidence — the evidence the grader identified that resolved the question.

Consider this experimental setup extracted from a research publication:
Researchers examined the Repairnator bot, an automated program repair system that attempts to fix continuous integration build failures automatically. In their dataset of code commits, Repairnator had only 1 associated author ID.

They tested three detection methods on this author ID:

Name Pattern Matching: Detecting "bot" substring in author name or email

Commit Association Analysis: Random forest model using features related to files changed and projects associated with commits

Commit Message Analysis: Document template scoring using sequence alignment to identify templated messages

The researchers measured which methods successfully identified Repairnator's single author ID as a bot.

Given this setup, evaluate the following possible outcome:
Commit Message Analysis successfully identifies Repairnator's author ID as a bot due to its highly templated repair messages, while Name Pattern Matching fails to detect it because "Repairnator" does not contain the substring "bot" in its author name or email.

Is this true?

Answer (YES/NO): YES